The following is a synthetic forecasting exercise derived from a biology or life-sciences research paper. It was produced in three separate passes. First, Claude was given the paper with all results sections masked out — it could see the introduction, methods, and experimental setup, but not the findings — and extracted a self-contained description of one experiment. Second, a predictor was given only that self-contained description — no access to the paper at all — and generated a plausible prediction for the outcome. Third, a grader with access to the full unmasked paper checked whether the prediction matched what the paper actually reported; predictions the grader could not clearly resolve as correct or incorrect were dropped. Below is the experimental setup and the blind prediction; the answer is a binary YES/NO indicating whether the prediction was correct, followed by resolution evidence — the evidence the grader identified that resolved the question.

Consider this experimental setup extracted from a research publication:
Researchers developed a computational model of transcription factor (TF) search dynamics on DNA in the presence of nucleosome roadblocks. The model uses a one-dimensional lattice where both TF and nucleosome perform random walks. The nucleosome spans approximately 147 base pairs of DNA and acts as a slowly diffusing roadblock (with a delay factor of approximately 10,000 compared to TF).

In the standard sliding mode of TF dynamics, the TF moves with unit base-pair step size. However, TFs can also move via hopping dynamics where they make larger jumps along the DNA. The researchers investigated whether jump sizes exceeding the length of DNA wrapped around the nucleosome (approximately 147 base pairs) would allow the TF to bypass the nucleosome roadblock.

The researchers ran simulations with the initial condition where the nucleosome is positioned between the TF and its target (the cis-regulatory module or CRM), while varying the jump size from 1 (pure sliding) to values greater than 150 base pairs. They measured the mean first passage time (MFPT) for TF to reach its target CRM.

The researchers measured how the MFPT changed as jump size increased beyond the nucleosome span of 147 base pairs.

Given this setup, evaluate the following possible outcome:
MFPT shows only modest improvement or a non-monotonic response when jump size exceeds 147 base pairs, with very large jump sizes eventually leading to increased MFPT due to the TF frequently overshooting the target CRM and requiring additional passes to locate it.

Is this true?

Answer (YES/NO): NO